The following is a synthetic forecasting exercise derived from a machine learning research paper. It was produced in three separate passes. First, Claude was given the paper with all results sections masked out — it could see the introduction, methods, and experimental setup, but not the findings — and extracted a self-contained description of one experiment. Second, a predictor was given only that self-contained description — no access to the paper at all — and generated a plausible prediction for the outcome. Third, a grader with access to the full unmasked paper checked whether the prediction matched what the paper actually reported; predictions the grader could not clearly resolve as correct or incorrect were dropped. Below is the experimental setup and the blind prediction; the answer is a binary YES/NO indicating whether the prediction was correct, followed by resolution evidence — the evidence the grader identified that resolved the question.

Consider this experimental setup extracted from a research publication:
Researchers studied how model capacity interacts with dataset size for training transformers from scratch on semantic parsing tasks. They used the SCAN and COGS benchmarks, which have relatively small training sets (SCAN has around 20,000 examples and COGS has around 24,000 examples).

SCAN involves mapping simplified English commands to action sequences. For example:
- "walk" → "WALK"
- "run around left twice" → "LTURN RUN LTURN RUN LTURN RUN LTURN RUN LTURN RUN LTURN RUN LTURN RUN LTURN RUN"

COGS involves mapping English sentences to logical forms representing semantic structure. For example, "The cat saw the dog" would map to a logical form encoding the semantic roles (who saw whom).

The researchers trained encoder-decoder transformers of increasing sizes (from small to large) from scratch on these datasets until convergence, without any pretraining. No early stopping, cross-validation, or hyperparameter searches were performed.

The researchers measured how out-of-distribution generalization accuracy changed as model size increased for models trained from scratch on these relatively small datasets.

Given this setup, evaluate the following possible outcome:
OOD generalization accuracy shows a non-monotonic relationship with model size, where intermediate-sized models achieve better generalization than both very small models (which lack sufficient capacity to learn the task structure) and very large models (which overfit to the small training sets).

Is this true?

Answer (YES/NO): NO